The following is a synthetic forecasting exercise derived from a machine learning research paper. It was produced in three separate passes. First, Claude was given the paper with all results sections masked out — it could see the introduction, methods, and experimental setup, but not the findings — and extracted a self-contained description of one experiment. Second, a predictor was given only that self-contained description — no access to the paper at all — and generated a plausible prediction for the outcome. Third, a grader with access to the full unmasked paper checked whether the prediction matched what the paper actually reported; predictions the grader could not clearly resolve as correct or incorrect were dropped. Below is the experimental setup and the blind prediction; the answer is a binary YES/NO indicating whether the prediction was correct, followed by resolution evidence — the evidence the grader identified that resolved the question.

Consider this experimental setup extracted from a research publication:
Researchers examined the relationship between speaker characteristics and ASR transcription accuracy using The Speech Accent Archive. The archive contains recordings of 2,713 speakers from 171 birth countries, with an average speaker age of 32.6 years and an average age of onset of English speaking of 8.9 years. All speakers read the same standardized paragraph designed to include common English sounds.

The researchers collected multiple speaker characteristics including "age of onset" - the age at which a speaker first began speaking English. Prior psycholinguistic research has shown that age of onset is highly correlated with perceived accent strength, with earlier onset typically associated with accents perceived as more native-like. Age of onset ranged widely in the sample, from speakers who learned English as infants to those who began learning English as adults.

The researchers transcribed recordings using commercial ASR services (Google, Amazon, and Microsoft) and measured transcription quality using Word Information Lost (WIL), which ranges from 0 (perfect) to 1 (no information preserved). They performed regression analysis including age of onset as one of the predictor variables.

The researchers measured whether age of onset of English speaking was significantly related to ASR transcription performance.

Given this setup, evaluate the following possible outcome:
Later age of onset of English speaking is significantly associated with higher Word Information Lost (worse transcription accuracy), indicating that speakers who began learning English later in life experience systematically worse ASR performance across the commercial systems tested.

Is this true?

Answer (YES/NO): YES